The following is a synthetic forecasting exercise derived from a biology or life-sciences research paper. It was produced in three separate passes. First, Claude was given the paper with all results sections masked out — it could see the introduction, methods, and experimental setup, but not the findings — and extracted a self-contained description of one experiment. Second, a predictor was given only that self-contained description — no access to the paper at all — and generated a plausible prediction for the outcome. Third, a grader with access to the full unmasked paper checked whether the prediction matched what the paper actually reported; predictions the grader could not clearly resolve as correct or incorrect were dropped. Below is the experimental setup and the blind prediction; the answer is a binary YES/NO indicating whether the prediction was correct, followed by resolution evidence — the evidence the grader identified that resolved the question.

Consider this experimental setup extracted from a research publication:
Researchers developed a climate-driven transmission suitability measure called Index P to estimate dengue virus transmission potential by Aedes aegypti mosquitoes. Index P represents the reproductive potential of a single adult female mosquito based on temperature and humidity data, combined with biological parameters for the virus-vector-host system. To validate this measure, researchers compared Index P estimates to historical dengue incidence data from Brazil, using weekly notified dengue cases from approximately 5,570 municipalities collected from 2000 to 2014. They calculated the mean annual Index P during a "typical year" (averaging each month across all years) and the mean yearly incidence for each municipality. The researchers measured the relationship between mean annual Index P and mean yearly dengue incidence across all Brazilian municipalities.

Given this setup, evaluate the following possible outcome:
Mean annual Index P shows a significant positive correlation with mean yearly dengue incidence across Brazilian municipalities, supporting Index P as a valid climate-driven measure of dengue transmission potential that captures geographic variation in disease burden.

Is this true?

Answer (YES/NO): YES